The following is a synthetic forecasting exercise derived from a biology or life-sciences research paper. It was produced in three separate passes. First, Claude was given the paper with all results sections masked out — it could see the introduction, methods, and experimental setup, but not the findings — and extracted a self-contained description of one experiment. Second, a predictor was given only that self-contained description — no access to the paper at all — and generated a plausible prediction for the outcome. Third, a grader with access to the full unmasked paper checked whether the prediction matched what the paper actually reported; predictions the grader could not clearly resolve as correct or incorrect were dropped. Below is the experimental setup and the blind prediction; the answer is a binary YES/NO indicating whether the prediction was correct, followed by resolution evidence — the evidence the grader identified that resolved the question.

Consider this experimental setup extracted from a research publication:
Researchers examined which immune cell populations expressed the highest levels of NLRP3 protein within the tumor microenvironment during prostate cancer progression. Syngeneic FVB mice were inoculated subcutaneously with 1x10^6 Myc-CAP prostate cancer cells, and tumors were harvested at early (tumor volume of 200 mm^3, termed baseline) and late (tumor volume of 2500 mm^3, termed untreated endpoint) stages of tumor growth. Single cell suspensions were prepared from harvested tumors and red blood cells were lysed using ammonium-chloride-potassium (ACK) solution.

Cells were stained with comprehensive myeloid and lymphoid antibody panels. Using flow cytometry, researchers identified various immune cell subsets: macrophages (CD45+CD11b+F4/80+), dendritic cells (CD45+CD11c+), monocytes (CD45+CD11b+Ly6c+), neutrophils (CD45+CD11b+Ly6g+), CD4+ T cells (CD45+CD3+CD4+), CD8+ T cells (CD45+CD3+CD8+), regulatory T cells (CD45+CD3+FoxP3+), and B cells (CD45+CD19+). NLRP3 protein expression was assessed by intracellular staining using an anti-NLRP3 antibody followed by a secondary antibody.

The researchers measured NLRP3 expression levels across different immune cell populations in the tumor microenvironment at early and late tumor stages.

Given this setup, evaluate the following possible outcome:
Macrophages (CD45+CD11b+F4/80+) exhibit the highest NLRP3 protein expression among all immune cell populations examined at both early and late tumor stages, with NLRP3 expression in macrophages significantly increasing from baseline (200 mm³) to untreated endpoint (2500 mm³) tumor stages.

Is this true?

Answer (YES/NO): NO